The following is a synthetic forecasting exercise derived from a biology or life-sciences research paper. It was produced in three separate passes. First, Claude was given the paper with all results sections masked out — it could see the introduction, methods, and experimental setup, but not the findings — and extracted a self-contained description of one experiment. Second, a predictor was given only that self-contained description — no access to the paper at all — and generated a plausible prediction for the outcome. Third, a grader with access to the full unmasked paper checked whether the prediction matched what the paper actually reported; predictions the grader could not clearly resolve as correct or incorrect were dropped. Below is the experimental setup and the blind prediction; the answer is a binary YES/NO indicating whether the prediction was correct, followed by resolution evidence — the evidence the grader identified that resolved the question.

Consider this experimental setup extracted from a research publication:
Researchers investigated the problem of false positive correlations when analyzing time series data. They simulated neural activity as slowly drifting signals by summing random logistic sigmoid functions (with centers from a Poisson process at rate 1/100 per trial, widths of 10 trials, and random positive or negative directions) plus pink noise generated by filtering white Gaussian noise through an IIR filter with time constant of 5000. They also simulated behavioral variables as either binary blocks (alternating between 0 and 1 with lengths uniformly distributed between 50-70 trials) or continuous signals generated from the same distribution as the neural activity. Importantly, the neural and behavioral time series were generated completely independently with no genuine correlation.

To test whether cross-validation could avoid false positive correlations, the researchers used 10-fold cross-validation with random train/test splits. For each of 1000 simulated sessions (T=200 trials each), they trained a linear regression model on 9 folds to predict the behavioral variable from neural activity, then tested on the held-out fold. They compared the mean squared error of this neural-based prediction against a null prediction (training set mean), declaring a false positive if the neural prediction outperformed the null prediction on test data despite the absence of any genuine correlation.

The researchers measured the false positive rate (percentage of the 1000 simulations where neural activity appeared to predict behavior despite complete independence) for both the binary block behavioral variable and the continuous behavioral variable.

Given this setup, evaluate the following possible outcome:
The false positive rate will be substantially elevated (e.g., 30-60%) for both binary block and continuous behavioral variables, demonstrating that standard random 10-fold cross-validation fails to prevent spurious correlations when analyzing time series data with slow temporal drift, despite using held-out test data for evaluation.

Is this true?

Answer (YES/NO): NO